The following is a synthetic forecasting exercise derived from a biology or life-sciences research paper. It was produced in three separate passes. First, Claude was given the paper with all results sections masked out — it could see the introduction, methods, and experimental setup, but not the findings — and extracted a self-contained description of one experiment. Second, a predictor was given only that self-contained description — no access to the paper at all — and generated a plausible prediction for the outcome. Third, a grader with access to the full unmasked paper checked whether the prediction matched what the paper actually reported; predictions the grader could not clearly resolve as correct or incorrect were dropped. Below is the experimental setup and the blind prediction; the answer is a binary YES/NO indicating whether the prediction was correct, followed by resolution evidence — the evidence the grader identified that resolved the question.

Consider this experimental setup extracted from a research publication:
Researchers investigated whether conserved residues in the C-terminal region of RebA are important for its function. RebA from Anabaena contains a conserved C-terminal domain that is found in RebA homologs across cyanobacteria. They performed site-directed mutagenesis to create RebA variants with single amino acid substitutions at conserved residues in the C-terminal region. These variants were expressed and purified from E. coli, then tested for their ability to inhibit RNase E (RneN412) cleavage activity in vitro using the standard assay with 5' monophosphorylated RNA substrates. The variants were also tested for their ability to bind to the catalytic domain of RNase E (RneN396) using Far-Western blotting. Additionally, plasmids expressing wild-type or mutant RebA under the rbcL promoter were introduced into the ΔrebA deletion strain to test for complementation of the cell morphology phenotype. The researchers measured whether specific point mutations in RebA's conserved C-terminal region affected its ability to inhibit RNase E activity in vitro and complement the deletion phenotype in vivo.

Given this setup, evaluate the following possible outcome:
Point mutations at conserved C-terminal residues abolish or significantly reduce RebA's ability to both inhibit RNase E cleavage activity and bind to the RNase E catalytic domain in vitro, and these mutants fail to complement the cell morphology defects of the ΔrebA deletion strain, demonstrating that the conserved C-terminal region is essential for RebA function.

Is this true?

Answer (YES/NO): NO